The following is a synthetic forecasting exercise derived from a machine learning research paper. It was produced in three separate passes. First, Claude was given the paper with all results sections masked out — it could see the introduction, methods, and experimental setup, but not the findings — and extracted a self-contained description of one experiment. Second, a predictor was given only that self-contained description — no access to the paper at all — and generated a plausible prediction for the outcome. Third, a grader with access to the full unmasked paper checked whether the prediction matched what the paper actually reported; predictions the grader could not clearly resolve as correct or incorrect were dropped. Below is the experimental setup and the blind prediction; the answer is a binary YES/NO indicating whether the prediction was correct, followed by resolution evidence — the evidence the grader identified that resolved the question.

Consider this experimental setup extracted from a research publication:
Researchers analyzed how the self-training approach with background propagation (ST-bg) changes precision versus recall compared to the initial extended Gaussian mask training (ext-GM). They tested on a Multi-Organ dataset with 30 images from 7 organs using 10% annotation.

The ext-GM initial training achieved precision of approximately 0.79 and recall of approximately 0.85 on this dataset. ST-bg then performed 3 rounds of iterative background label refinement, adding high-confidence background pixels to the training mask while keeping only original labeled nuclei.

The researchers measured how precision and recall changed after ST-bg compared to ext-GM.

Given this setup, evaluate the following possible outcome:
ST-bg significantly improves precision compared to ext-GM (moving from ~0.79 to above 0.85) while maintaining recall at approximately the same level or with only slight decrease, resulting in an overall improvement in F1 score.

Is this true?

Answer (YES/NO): NO